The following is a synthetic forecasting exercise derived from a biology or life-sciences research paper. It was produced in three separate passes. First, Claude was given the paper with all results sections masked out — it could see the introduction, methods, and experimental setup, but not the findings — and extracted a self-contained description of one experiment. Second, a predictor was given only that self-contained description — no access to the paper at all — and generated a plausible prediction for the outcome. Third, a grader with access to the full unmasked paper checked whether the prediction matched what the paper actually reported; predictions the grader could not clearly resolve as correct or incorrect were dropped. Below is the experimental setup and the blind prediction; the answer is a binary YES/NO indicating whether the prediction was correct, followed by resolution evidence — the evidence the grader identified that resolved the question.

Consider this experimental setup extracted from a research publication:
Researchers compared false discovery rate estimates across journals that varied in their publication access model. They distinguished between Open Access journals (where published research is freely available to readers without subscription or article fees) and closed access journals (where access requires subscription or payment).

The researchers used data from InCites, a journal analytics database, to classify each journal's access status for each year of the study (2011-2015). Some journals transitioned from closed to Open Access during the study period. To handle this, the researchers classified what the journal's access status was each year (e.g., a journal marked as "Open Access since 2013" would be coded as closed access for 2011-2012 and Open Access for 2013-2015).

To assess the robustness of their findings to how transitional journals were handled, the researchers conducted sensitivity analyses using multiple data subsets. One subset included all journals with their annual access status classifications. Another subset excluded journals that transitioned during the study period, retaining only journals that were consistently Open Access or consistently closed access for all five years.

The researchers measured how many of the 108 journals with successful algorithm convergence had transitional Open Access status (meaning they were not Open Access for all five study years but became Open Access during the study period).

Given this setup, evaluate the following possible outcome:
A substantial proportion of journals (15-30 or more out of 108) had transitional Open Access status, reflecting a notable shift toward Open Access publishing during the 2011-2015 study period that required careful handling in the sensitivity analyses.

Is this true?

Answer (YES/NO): NO